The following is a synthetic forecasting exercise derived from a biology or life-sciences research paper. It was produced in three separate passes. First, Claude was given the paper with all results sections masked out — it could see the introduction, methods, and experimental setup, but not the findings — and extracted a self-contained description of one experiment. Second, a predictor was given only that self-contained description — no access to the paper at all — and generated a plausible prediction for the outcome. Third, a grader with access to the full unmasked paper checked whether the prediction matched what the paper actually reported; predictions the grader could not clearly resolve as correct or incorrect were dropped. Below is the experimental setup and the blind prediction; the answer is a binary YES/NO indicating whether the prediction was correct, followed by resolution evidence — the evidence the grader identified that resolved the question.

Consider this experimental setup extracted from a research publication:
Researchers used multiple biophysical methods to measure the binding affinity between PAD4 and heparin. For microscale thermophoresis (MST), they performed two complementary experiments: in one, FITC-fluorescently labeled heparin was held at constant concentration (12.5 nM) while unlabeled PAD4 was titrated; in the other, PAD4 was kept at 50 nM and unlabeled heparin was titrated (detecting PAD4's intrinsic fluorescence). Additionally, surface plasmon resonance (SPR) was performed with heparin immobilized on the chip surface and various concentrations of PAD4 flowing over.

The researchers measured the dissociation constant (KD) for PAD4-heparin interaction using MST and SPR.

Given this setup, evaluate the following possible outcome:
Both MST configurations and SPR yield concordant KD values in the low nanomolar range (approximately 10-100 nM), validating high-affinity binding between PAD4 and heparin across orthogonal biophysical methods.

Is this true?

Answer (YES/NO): YES